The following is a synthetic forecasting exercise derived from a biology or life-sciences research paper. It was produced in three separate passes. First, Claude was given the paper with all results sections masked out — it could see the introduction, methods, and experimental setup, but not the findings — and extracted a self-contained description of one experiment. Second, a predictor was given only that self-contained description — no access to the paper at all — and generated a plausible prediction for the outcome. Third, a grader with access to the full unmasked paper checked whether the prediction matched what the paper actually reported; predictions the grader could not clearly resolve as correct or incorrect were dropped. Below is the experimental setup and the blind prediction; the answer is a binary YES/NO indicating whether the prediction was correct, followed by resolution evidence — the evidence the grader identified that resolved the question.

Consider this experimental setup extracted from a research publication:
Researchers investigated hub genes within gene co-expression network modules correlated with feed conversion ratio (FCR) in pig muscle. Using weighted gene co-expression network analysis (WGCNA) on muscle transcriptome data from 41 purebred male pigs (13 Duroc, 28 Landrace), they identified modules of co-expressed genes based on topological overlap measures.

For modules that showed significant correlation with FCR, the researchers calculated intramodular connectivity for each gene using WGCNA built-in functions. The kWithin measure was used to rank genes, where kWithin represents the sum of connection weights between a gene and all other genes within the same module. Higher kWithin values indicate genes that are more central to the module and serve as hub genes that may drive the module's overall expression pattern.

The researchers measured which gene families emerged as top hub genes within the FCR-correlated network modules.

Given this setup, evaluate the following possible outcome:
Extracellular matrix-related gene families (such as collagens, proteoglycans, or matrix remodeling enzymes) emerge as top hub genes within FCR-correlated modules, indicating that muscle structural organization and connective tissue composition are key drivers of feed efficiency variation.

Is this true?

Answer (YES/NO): NO